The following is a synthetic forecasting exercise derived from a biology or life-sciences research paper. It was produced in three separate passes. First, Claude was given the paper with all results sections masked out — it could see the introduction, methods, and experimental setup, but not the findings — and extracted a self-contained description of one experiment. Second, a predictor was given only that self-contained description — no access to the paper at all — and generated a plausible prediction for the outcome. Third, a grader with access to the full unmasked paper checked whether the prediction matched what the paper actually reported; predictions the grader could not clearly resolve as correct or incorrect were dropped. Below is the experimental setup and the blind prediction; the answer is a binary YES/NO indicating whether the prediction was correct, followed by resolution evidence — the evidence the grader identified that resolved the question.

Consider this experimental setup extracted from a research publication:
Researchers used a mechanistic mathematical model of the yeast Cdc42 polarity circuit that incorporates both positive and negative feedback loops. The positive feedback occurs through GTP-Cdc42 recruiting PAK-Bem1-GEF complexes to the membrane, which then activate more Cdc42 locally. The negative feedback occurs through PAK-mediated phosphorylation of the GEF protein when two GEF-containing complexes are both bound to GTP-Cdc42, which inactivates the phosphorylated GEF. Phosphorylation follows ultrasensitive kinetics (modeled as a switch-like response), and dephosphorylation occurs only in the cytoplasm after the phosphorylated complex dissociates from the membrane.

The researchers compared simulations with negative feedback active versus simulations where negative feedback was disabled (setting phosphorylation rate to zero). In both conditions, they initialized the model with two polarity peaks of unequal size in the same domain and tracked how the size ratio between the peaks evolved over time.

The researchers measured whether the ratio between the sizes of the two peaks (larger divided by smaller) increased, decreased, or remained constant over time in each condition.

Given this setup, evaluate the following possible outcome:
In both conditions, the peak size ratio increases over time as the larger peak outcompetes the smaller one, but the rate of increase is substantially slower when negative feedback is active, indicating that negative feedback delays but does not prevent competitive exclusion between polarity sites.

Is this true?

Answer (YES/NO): NO